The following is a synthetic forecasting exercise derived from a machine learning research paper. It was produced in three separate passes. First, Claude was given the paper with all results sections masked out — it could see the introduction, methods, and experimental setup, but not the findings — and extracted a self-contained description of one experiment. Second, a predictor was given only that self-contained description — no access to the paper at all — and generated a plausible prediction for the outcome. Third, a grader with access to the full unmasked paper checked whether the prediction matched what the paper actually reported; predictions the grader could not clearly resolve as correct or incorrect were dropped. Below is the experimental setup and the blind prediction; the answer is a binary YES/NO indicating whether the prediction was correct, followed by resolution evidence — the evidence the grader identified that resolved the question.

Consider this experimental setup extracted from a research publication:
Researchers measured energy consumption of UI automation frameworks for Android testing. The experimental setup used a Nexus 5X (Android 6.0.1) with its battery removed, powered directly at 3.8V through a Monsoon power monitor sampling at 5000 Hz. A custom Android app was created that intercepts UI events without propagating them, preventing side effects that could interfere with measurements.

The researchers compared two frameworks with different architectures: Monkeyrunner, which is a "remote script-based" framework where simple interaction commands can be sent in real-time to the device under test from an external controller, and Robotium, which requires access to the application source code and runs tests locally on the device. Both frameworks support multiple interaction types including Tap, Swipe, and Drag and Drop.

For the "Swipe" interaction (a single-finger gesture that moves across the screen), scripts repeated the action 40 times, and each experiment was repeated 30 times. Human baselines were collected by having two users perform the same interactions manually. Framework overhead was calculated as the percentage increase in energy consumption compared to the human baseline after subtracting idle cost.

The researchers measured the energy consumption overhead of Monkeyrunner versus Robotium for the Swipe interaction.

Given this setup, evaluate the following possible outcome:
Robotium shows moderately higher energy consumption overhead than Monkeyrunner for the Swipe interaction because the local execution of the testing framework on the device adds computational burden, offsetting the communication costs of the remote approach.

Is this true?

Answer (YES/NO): NO